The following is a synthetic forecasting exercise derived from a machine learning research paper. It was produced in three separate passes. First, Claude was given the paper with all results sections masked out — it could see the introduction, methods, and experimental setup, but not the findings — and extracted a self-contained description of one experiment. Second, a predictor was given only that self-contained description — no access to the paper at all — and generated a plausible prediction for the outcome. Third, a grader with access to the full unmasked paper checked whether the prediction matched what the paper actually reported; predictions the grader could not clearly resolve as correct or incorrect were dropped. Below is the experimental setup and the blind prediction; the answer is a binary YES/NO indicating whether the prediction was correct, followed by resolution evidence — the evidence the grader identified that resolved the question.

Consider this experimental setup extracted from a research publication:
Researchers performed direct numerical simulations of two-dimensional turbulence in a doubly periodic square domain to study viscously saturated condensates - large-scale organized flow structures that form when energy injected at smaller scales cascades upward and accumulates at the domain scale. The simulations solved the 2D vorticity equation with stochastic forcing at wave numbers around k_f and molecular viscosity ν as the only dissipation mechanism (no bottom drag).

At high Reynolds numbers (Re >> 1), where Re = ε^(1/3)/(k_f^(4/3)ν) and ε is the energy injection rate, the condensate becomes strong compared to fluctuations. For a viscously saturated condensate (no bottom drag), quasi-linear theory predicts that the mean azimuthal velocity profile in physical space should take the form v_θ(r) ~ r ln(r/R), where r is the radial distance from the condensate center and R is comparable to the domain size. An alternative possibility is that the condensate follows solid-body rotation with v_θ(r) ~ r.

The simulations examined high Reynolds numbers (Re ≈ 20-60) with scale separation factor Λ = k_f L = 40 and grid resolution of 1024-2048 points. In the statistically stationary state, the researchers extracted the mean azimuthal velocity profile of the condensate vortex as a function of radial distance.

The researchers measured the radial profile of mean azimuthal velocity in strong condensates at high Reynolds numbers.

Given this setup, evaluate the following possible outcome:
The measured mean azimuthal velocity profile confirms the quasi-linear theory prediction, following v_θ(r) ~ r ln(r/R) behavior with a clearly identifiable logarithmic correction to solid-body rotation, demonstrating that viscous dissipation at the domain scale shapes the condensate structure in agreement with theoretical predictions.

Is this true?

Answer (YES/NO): YES